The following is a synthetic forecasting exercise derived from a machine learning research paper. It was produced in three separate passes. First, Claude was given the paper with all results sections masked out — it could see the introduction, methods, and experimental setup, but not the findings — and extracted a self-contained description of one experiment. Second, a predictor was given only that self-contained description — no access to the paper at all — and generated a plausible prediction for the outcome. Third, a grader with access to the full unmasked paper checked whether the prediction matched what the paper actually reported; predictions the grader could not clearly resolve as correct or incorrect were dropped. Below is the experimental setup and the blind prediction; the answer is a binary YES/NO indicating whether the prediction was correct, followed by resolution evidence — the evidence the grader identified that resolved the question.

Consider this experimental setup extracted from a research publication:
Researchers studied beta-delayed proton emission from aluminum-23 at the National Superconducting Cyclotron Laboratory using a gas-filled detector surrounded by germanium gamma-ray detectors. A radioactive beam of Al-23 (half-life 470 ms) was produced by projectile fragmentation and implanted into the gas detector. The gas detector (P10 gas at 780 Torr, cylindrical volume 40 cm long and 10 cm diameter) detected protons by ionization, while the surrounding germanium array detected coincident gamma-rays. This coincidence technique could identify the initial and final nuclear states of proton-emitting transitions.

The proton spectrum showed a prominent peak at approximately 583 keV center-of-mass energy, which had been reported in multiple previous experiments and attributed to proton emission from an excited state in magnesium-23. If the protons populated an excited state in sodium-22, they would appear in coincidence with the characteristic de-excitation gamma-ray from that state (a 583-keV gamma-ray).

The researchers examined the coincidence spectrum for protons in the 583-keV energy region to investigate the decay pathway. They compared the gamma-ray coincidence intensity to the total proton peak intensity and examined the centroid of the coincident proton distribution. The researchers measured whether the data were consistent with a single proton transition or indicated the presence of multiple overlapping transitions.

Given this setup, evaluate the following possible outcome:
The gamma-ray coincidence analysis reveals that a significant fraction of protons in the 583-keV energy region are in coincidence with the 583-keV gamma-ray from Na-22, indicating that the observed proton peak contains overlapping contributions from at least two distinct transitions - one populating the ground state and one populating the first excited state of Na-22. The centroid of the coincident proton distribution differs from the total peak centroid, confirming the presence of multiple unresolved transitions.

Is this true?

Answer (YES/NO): NO